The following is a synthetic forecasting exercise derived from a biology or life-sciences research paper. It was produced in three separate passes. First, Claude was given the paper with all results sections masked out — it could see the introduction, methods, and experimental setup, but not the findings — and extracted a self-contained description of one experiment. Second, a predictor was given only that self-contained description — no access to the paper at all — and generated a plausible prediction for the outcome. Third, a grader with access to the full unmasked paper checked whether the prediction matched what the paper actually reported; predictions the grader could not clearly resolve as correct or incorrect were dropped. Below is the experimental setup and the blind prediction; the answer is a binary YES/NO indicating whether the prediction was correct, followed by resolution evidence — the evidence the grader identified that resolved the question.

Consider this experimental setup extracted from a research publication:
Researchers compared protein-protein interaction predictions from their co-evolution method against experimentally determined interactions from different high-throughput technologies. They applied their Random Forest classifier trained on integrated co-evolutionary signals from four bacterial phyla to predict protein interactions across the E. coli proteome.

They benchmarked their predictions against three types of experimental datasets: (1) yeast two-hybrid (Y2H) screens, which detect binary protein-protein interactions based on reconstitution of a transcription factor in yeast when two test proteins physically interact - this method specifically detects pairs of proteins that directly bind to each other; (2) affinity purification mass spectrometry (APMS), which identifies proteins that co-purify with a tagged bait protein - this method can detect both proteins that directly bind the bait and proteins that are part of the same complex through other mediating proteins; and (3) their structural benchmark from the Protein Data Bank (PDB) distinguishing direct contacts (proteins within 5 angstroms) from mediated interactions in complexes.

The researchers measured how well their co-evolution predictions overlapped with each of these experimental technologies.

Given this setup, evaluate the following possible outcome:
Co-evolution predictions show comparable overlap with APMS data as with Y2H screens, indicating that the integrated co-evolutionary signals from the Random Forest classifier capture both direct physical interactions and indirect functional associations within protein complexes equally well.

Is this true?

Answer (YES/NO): NO